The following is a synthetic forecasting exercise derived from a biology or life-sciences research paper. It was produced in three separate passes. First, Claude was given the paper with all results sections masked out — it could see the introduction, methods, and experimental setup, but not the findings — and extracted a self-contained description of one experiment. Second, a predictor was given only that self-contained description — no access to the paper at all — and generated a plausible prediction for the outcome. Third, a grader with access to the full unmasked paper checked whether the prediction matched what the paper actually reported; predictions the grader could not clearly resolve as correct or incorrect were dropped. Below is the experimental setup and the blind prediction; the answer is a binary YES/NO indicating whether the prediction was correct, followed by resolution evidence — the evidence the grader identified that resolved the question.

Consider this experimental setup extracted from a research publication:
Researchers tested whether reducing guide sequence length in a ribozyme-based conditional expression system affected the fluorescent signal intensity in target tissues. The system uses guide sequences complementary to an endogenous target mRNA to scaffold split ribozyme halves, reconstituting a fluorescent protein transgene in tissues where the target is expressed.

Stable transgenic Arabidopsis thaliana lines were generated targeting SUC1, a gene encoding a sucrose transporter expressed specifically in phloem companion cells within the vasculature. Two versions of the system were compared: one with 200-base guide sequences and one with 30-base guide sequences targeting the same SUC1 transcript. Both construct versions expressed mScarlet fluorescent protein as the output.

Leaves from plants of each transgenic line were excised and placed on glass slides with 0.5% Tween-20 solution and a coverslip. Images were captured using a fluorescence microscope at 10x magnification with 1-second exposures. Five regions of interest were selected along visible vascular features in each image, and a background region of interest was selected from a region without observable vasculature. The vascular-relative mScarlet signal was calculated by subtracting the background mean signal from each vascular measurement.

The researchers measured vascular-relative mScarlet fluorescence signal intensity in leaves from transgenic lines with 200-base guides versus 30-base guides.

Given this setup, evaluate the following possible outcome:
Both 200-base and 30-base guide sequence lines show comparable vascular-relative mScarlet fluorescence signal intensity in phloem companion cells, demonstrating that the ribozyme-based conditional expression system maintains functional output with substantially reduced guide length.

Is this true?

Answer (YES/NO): NO